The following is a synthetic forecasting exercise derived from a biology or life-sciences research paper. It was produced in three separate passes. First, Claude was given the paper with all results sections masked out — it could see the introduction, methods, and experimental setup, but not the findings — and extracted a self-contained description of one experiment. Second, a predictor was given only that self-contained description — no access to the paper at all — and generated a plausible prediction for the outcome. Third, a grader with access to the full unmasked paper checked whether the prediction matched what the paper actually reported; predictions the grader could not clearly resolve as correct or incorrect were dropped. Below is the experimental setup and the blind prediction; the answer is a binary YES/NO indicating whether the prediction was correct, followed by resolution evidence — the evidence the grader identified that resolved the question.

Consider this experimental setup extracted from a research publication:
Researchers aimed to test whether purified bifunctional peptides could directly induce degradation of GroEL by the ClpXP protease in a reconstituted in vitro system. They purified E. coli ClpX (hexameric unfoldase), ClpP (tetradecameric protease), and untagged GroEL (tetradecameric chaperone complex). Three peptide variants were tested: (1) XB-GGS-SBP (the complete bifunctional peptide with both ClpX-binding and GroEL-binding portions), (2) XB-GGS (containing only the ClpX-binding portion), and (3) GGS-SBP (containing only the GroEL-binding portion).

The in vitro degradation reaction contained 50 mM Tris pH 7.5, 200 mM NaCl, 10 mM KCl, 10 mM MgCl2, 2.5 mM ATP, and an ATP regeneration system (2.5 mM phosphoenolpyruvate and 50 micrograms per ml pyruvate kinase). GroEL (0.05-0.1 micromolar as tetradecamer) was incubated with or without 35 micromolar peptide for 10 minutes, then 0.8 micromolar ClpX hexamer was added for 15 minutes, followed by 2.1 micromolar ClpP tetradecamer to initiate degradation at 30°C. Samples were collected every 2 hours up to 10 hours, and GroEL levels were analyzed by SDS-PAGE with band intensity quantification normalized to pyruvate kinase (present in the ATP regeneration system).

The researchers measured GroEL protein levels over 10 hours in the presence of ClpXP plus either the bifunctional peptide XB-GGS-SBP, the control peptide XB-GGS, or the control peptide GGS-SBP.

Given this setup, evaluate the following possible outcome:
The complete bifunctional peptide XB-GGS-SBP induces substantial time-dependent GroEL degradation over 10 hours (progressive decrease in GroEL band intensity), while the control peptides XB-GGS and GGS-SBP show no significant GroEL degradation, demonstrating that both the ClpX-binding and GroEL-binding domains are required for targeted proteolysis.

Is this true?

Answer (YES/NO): NO